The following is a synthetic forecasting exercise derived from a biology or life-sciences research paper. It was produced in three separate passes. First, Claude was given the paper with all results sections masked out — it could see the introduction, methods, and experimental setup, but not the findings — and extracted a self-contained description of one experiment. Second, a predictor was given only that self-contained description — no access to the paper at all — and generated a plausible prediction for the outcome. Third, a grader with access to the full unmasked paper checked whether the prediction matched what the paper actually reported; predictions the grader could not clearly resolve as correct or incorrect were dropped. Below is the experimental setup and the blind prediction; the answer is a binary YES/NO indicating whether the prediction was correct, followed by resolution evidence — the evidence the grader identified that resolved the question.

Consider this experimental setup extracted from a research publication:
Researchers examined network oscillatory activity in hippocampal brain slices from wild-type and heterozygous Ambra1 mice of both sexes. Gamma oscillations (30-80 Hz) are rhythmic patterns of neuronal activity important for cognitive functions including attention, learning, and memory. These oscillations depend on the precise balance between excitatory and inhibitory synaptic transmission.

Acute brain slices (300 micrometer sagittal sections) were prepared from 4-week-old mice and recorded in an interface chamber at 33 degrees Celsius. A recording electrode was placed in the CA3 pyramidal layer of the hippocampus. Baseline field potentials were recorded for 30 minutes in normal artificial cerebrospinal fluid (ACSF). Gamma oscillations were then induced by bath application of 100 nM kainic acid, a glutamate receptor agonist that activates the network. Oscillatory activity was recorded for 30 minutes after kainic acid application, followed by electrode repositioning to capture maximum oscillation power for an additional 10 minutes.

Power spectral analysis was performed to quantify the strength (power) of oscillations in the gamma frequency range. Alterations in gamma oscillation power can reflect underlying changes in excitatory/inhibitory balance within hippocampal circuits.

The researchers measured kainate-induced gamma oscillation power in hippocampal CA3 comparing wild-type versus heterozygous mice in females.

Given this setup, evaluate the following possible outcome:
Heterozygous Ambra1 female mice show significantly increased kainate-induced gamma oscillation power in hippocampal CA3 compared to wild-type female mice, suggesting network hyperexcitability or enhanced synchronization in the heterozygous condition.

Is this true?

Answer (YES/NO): NO